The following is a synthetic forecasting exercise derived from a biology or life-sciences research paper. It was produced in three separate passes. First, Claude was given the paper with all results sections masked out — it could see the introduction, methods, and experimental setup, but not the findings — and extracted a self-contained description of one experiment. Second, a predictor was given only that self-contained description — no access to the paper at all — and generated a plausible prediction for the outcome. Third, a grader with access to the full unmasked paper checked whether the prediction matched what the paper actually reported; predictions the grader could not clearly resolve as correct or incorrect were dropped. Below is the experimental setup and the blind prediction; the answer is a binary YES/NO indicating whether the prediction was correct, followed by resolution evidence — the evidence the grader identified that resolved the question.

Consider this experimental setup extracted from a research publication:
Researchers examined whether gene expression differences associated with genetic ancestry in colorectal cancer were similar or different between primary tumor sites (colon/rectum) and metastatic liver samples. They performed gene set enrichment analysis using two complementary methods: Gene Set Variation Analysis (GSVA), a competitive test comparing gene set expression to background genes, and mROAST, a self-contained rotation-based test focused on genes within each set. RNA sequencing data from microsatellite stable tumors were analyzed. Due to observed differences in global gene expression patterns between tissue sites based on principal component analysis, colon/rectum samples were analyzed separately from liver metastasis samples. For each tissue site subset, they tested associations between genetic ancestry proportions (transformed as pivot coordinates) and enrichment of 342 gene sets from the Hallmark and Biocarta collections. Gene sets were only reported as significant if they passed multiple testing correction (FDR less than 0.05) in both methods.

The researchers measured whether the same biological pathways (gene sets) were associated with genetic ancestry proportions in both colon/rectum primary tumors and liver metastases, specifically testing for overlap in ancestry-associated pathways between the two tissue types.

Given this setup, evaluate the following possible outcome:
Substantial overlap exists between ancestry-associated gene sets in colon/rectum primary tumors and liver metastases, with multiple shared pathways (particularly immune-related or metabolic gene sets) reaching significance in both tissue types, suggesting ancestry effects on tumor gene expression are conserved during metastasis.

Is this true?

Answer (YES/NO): NO